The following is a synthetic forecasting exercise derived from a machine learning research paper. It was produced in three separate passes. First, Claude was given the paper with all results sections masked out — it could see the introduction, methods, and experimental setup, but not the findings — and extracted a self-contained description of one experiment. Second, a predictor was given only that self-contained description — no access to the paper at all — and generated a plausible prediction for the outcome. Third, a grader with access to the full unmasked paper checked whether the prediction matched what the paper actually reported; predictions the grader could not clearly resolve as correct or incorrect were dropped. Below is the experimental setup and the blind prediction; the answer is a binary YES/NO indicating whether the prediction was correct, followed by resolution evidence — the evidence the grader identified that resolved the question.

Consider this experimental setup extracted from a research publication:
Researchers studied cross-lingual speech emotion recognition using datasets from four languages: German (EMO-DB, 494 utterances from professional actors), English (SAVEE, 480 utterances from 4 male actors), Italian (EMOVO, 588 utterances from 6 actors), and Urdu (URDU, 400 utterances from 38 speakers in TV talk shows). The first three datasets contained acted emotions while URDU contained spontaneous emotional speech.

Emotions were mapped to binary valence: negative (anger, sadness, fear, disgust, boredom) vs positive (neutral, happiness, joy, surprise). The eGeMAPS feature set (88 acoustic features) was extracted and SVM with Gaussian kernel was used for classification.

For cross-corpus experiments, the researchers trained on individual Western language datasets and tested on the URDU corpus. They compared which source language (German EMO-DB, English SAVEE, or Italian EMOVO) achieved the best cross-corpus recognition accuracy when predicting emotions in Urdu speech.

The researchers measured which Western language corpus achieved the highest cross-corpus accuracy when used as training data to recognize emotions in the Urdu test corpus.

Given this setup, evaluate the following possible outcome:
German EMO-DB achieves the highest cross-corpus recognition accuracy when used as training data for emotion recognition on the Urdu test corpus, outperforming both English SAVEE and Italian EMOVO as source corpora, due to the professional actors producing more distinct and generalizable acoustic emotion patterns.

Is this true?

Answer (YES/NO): YES